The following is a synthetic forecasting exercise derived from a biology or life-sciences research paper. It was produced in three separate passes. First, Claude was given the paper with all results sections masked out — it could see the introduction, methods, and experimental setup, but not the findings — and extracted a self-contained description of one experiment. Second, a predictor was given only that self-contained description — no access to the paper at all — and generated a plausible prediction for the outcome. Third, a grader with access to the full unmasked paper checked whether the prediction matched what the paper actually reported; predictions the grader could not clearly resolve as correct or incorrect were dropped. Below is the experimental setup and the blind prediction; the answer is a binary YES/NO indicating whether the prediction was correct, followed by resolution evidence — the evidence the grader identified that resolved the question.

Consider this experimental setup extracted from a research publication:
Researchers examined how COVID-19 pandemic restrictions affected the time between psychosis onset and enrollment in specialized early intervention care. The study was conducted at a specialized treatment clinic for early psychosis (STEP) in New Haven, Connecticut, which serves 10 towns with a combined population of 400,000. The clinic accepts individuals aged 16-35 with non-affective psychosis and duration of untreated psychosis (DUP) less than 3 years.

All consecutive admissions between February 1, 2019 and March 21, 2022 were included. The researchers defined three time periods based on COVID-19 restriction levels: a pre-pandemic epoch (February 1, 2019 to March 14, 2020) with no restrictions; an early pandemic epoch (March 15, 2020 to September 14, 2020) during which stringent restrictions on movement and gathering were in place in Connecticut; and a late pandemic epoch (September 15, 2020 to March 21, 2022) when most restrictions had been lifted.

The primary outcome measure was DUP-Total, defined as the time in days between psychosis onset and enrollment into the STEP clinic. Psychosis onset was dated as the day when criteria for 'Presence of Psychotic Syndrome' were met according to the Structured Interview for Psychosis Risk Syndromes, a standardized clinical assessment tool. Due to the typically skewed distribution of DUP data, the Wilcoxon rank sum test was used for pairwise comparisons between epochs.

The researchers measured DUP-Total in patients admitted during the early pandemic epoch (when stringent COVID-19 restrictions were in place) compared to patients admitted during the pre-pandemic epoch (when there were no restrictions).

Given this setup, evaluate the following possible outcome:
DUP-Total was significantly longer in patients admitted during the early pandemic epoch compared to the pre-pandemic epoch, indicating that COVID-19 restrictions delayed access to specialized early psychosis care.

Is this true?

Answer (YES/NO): NO